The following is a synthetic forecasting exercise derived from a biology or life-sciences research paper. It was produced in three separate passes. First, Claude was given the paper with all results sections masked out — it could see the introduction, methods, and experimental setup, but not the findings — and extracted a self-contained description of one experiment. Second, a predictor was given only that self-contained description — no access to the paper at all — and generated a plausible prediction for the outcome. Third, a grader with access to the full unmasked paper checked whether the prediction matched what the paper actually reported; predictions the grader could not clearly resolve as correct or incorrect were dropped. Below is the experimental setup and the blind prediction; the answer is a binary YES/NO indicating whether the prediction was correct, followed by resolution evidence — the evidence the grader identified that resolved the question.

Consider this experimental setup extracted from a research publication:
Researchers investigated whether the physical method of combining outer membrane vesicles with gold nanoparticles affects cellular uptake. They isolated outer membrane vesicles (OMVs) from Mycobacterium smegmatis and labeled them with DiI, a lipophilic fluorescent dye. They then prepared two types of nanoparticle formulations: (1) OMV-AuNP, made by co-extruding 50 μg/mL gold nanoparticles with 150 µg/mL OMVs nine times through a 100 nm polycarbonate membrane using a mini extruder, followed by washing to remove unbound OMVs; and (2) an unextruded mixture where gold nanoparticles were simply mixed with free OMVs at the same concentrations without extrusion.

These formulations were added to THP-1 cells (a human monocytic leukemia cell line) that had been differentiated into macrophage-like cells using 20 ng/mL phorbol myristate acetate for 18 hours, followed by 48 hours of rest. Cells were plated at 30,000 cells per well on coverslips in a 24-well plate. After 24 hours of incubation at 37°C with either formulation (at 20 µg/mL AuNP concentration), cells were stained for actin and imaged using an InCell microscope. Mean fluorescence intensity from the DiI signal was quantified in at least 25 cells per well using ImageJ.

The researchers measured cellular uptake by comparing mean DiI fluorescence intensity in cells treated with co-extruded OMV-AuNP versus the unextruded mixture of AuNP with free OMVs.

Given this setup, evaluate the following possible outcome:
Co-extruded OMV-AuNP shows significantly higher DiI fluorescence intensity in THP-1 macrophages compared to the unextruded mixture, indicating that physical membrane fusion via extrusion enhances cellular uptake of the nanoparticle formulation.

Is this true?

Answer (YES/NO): YES